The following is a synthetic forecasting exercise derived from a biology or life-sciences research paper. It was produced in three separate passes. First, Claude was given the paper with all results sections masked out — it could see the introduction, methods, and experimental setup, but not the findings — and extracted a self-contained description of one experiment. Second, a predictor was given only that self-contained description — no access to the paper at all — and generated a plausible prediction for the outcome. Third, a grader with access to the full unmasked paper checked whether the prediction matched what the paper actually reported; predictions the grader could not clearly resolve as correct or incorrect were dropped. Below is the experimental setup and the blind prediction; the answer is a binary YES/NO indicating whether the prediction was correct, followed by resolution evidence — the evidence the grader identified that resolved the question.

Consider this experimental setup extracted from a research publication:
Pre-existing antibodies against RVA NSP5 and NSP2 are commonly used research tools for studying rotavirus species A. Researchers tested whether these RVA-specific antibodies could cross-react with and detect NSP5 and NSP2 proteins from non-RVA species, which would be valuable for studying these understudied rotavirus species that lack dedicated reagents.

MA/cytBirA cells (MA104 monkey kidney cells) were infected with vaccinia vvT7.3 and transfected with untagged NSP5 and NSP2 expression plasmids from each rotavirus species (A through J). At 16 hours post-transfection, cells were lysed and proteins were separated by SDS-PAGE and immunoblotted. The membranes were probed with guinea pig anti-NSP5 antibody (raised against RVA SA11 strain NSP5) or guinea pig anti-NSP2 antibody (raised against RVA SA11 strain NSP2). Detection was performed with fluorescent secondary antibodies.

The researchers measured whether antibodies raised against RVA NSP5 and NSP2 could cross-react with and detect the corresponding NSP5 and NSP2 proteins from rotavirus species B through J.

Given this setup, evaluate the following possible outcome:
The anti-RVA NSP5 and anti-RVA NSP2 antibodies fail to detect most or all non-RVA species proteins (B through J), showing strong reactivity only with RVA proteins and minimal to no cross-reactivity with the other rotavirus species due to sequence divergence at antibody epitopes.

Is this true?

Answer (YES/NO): YES